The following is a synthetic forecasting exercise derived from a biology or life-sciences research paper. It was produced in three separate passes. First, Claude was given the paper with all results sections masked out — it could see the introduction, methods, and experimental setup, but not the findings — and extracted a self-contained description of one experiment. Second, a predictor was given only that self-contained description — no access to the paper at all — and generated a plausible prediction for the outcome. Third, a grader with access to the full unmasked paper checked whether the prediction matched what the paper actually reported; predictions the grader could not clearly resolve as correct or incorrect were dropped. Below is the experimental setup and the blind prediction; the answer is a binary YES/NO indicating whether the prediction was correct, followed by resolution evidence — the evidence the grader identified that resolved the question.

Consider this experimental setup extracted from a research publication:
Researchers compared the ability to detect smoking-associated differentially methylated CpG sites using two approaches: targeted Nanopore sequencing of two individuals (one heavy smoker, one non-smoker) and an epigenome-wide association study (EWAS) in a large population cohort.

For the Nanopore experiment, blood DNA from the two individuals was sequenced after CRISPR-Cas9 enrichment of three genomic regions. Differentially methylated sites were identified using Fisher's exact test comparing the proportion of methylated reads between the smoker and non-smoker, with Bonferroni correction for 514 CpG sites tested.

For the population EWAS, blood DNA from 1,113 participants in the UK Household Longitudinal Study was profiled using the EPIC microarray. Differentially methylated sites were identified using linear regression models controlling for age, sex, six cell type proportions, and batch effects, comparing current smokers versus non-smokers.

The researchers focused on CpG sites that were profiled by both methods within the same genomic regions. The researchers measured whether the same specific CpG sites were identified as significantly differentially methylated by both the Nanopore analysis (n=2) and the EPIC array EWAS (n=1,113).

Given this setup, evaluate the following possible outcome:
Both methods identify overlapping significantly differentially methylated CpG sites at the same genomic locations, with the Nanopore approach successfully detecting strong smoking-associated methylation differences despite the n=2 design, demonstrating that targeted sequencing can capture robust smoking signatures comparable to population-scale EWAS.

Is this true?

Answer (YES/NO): NO